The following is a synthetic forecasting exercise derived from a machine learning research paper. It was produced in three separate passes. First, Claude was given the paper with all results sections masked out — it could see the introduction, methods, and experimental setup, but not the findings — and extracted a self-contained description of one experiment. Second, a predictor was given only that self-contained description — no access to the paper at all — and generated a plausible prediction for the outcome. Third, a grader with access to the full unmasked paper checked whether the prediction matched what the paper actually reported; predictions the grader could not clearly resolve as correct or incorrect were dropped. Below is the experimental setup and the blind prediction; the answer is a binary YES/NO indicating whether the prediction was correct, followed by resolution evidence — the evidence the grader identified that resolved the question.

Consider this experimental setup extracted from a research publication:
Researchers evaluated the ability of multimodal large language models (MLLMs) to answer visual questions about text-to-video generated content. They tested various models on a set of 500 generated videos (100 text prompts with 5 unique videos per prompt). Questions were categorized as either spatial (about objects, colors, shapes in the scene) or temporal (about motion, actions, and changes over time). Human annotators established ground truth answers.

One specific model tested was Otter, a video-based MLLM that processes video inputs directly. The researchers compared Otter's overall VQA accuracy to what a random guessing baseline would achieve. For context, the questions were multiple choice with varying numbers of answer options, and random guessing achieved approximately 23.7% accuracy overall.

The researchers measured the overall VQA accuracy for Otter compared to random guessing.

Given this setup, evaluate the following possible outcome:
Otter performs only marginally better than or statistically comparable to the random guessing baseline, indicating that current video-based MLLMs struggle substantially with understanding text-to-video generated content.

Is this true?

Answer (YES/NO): NO